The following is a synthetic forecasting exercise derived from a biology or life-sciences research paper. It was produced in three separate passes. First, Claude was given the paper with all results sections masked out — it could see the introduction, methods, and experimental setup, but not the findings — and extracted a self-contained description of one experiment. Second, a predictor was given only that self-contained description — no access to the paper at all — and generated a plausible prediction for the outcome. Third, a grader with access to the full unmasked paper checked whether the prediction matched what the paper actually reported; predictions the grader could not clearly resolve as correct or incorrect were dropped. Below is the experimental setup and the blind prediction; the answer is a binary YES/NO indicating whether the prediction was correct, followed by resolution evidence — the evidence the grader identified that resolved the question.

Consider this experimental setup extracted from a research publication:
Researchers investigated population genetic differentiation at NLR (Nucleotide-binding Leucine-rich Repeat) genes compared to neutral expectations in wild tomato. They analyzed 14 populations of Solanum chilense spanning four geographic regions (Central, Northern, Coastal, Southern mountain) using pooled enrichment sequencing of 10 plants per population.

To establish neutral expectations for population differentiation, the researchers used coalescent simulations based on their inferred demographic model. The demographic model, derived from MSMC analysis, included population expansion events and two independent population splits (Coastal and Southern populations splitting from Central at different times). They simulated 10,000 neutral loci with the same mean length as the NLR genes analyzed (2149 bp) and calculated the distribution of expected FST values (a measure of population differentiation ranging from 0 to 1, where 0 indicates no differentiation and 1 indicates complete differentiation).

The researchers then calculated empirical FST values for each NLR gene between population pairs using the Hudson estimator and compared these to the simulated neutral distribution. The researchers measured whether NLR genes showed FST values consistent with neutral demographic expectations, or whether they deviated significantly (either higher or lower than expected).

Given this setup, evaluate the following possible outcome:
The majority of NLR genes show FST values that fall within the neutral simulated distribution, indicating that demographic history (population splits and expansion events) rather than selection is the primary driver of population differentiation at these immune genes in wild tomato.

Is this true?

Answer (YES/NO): YES